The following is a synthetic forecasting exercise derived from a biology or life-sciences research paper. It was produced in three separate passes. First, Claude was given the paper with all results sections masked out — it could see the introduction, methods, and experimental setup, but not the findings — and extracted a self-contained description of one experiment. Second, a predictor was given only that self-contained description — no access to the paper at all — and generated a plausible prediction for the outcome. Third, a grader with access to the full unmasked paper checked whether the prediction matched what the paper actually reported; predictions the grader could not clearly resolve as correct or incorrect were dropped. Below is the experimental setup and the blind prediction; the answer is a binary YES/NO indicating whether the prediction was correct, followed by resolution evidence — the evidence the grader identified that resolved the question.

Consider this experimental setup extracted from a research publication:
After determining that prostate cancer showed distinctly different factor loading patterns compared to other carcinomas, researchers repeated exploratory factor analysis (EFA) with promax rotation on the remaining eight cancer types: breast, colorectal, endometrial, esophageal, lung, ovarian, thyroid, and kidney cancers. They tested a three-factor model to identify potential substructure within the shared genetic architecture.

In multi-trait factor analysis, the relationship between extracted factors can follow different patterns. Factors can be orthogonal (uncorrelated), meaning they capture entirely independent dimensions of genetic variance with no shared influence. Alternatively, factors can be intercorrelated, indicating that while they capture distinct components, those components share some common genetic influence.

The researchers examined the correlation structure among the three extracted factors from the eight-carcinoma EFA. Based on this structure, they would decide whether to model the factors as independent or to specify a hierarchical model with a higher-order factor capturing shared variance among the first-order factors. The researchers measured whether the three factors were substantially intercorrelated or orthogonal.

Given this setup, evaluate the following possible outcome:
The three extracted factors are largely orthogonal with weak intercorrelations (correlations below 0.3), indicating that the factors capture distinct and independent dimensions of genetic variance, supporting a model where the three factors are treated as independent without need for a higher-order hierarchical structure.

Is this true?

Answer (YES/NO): NO